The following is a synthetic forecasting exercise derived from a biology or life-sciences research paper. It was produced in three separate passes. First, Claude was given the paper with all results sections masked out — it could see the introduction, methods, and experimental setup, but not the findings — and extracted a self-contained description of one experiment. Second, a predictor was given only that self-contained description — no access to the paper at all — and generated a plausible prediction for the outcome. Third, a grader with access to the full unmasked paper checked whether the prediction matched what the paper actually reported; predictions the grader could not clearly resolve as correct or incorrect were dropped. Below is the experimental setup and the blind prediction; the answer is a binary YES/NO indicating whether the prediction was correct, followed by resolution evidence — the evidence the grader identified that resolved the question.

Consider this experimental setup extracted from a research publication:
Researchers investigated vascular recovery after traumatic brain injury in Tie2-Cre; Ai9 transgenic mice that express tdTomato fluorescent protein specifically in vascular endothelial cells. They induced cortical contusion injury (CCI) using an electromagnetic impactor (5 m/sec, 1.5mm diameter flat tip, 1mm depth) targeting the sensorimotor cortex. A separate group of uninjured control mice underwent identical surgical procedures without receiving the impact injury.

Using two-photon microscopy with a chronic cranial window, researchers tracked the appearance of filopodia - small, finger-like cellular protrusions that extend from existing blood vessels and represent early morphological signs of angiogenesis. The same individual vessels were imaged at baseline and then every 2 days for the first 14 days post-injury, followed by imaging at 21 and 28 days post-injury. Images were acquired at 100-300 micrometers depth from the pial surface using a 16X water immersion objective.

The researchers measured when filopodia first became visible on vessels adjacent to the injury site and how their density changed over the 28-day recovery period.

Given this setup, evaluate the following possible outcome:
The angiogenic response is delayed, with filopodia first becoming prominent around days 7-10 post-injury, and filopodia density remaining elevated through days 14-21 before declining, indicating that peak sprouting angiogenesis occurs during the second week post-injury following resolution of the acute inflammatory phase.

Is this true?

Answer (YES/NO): NO